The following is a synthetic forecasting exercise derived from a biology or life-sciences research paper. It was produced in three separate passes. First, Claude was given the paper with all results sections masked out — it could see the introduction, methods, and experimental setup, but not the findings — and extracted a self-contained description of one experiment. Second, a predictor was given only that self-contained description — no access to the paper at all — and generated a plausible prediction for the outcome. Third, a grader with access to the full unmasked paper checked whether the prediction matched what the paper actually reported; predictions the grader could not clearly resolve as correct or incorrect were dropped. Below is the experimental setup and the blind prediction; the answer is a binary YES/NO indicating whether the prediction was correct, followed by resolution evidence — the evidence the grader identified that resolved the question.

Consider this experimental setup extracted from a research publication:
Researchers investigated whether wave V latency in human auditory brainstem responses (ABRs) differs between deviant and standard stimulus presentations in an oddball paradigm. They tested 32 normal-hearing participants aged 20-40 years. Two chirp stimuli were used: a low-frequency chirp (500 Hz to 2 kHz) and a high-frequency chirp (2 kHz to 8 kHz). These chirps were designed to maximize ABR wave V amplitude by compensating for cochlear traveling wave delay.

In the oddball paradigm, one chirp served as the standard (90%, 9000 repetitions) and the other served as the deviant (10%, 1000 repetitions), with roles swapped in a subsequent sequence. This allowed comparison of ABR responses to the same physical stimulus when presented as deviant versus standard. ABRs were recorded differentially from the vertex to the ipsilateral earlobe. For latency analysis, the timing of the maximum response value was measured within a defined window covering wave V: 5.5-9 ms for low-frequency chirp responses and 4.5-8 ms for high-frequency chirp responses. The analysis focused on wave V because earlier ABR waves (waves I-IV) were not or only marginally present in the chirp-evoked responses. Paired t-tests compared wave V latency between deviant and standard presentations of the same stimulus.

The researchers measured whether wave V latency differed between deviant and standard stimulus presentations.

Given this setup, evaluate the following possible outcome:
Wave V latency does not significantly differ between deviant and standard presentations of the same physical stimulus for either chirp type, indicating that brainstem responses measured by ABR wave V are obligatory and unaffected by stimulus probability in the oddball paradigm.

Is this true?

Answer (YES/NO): NO